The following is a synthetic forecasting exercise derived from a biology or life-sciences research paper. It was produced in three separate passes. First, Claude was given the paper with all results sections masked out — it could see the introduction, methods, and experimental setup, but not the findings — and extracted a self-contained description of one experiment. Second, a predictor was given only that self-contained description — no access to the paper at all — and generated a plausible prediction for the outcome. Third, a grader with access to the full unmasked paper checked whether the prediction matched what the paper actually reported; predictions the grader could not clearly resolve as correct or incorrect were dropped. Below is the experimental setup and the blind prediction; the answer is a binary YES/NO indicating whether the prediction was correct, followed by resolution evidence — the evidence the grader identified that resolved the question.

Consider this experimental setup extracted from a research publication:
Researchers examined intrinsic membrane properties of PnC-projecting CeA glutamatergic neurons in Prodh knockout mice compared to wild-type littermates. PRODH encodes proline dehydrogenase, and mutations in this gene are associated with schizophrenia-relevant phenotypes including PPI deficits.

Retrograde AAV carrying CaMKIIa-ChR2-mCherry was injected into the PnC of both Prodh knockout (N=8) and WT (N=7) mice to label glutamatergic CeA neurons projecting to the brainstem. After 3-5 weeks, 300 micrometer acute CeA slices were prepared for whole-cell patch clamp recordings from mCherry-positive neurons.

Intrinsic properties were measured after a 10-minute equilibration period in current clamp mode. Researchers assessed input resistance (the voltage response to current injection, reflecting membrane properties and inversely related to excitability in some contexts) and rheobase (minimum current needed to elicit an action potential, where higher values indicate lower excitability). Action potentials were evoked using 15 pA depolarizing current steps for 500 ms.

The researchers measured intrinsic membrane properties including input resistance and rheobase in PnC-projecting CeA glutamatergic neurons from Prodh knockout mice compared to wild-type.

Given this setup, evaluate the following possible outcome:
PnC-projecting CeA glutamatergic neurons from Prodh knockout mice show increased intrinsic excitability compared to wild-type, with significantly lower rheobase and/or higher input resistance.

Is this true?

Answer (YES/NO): YES